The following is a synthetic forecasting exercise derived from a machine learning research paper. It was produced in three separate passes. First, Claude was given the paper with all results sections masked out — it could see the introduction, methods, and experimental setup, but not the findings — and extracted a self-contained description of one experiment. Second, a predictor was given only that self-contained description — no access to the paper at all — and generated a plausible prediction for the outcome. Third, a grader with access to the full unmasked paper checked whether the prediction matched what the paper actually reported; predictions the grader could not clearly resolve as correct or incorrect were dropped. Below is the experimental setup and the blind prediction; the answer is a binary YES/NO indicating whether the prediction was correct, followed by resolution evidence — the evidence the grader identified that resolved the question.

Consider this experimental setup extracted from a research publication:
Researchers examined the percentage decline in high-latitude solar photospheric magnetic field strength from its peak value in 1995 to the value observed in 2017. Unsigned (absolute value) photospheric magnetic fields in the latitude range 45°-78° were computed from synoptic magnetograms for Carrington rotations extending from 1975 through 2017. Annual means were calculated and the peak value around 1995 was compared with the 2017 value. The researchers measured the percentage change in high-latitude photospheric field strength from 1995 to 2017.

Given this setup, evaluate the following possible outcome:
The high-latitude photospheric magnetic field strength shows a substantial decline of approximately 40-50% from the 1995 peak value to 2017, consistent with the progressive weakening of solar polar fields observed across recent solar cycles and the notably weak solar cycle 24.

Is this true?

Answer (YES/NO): YES